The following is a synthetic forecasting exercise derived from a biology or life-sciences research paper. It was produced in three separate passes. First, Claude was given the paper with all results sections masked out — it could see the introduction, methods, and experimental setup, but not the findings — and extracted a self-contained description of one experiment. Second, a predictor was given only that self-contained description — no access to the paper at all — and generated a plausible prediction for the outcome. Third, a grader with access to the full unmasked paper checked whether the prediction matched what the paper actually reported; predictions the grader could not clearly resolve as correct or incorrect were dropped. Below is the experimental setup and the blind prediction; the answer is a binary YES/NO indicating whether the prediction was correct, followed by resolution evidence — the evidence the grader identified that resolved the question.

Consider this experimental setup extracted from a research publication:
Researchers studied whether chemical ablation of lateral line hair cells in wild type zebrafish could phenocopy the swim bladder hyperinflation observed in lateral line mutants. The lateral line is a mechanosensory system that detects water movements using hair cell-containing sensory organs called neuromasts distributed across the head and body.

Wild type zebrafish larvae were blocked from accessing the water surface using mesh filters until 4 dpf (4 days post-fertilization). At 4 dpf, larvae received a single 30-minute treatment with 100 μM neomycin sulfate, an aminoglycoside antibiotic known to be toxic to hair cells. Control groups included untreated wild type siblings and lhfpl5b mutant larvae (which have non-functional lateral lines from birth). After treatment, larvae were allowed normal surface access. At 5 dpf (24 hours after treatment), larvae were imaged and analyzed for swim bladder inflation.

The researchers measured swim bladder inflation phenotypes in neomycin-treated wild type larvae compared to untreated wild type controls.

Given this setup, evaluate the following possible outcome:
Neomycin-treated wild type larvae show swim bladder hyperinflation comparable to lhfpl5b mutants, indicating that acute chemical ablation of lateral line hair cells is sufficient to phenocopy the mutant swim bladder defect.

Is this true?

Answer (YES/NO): NO